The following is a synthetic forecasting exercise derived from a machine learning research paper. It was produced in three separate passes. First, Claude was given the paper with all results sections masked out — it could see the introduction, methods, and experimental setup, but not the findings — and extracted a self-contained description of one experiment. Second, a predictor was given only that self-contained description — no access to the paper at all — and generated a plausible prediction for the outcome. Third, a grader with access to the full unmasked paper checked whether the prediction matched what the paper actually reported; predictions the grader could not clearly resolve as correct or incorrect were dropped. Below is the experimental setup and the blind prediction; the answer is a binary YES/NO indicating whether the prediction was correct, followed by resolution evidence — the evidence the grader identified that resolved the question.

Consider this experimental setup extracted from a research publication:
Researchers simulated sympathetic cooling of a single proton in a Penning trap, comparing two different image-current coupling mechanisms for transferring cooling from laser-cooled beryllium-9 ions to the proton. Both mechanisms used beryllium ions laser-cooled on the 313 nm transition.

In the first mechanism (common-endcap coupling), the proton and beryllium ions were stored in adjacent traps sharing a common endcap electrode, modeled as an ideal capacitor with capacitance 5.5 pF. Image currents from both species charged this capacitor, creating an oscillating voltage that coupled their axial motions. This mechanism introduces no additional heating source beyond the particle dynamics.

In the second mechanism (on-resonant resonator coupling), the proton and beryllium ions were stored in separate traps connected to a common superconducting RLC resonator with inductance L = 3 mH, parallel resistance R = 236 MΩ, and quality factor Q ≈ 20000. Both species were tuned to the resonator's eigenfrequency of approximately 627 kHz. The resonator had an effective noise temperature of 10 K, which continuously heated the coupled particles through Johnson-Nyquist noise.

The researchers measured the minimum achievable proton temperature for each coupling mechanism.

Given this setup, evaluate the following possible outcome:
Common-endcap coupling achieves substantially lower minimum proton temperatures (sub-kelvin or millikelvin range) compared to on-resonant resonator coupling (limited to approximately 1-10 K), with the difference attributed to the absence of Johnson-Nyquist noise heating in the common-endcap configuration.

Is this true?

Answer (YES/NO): NO